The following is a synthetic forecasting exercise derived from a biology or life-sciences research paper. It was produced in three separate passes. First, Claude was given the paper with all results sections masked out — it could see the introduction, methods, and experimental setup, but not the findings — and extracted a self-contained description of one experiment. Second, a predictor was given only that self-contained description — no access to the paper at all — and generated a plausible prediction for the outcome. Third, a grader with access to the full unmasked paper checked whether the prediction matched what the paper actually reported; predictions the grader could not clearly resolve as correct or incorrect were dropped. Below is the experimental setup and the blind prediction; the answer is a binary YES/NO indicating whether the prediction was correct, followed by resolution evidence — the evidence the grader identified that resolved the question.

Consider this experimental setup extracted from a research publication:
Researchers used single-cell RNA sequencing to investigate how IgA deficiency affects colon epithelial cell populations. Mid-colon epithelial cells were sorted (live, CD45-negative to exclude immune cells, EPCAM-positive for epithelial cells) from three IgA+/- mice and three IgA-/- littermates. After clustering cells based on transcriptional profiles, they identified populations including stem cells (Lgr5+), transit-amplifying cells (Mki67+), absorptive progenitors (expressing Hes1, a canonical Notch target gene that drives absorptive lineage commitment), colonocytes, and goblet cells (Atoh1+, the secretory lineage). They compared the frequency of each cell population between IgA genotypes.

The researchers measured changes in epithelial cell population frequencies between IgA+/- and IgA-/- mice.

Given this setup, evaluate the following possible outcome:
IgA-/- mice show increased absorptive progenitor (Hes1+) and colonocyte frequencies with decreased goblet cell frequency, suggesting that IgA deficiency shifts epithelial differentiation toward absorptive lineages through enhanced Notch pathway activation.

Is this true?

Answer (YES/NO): YES